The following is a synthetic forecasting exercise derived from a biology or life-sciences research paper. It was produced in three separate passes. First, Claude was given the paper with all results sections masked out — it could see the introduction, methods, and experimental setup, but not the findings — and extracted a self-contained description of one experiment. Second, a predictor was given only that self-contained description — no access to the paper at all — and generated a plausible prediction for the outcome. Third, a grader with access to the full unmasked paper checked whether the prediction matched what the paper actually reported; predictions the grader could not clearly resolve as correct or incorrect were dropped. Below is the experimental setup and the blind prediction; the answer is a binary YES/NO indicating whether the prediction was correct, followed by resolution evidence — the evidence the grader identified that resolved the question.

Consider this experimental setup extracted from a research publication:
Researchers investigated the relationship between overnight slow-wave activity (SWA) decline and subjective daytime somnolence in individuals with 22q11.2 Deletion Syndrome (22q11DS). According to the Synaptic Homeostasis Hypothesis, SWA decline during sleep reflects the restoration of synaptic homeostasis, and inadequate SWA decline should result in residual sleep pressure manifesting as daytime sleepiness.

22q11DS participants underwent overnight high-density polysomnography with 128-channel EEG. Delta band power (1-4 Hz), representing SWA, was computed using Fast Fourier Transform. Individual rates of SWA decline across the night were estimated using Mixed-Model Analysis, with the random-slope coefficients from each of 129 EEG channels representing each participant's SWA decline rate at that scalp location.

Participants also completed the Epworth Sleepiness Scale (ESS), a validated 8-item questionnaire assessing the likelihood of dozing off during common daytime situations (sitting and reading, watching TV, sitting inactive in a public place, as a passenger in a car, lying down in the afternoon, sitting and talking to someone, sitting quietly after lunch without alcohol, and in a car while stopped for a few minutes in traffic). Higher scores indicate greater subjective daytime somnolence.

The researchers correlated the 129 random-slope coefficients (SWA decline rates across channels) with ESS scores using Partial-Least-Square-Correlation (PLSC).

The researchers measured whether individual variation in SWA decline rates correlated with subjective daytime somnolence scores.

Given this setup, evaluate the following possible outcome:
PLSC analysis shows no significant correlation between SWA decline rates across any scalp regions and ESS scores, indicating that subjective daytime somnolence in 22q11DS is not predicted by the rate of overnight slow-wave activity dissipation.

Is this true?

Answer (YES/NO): NO